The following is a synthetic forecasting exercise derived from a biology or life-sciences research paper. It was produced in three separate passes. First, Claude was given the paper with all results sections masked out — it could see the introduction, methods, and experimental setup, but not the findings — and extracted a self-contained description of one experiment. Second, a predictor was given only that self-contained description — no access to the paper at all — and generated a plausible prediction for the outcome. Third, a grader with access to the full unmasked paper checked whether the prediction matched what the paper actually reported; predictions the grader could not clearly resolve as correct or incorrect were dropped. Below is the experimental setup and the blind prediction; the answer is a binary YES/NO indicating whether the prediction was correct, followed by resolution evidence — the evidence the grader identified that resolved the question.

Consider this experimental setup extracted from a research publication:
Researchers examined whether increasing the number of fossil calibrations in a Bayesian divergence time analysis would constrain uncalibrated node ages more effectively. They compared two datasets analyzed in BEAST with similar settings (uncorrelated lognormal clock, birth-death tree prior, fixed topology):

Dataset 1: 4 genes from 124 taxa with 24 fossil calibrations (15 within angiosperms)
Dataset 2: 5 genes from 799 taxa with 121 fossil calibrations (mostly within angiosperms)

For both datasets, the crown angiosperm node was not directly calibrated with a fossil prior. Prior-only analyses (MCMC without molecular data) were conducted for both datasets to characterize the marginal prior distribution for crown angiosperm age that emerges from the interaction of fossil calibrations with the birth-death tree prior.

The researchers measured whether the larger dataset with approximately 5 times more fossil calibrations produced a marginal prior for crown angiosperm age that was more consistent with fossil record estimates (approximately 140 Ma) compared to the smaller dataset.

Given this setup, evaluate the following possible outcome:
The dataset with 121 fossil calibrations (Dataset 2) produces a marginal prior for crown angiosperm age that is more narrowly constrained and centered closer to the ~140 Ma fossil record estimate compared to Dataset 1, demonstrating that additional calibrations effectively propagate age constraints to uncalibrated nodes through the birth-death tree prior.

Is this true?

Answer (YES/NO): NO